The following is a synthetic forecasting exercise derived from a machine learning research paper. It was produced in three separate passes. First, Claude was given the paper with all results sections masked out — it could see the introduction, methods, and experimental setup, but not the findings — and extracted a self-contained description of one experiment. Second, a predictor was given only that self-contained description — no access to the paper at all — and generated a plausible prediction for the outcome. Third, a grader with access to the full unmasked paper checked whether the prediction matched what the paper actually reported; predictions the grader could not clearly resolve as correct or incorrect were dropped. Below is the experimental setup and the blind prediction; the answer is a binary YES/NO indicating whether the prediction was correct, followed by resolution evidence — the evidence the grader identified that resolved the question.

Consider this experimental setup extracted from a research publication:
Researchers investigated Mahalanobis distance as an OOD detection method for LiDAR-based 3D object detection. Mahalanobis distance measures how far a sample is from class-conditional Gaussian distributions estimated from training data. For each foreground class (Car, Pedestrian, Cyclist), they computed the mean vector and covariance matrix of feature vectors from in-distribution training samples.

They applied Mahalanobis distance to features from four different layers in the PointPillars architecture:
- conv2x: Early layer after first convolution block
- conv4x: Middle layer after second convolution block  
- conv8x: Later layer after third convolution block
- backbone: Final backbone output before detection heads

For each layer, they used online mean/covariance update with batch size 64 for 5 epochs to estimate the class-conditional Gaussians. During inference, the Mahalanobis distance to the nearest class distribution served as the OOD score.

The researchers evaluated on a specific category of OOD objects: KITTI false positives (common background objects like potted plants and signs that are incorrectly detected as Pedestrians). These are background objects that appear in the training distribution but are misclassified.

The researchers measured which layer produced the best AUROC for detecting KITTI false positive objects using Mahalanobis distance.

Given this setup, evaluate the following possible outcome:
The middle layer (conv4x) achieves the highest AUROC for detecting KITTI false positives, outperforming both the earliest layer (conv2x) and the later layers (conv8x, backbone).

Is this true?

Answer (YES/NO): NO